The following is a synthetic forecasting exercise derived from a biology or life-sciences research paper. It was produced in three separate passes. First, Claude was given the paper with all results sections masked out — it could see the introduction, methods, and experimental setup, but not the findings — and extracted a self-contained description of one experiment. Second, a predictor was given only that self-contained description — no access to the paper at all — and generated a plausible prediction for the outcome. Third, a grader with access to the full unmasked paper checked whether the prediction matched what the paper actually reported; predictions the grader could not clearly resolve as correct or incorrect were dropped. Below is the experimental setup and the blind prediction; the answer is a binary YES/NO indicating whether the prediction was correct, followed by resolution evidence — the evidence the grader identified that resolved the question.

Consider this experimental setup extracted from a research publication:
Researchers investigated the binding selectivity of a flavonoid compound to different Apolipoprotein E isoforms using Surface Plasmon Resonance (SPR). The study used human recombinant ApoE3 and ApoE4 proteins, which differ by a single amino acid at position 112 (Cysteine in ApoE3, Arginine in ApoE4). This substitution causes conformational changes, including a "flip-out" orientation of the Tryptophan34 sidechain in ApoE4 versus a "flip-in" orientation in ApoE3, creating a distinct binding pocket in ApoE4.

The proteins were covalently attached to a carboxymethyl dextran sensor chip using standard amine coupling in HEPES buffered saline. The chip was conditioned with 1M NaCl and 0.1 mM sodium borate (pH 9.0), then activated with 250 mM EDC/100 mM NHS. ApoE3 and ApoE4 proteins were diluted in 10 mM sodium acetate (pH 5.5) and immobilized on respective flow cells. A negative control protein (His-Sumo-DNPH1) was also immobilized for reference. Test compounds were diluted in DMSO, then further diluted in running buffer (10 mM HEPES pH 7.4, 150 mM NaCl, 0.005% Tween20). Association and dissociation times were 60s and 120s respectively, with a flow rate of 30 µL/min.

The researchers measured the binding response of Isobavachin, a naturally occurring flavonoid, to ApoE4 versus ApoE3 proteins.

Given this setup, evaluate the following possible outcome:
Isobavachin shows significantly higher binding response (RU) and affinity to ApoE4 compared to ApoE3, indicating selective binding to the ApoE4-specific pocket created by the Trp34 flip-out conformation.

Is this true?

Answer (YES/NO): NO